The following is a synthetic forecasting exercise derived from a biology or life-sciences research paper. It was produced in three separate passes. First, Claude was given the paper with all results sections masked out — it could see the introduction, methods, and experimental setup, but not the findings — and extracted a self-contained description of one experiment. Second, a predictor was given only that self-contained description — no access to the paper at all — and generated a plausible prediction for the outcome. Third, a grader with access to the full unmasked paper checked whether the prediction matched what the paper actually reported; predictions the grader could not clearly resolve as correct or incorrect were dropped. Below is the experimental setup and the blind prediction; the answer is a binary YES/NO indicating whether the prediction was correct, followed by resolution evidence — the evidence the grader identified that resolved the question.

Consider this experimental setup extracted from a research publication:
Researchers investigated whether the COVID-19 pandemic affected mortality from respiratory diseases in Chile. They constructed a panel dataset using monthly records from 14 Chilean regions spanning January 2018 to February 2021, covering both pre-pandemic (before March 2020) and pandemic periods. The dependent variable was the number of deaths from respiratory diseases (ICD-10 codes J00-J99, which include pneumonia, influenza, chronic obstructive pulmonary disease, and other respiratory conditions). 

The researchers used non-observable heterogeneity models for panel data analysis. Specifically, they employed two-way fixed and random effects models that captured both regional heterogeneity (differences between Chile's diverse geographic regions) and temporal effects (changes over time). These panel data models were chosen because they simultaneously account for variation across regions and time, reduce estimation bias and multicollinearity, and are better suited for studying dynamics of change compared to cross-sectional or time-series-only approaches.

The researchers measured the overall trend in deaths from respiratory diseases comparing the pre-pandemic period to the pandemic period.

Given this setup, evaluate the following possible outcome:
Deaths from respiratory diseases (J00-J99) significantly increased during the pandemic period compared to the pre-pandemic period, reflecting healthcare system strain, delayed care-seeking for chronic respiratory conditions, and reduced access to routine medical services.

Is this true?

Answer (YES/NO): NO